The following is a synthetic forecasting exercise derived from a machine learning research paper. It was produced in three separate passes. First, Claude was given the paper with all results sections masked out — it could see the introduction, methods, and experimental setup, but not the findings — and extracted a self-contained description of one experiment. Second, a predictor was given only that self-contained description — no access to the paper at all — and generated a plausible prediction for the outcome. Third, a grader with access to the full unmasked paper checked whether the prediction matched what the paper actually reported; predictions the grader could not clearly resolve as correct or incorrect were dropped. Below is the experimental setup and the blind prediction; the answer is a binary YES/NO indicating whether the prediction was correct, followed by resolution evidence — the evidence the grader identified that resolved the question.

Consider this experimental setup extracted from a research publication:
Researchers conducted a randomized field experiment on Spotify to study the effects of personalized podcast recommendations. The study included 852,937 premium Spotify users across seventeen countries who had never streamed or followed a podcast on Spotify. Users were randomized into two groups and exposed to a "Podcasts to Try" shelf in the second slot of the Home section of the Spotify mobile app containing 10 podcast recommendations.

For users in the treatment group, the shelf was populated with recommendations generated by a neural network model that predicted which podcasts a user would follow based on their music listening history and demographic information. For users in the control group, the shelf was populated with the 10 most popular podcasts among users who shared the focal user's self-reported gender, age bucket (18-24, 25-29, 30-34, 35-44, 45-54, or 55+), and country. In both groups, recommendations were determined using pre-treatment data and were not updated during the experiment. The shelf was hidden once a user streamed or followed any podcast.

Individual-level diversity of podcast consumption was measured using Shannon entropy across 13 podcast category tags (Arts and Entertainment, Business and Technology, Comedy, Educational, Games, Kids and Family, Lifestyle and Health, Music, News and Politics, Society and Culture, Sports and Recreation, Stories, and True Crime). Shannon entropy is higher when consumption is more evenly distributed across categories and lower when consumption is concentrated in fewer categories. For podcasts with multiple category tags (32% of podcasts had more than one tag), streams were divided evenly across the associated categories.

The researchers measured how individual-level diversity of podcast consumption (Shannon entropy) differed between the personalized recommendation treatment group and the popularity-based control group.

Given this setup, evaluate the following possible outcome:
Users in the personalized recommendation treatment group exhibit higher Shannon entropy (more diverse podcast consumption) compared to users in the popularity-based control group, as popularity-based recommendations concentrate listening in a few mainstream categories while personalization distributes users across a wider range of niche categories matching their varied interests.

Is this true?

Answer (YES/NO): NO